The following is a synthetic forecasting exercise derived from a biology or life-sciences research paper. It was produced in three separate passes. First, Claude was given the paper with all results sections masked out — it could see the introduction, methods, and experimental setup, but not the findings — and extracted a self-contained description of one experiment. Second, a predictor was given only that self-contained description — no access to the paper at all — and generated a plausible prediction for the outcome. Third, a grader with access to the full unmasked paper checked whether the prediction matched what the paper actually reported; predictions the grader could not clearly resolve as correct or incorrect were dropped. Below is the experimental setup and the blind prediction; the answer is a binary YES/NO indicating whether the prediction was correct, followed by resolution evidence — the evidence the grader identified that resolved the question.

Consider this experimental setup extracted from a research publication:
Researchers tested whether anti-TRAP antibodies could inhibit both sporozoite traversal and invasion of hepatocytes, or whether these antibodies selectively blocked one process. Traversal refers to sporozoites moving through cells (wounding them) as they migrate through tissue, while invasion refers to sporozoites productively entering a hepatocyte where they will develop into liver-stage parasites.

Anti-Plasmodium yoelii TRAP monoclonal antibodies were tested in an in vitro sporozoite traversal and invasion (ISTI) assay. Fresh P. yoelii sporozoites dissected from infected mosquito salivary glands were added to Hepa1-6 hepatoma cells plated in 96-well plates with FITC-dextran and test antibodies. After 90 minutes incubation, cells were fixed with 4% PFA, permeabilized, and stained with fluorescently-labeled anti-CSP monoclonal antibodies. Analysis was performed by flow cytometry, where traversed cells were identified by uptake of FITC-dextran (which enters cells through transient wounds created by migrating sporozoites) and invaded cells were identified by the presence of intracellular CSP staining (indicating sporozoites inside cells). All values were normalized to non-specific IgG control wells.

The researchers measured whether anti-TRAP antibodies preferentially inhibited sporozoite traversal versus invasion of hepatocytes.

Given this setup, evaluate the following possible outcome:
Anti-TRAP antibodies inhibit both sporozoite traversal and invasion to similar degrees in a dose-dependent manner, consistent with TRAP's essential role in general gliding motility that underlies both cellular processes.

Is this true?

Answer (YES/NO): NO